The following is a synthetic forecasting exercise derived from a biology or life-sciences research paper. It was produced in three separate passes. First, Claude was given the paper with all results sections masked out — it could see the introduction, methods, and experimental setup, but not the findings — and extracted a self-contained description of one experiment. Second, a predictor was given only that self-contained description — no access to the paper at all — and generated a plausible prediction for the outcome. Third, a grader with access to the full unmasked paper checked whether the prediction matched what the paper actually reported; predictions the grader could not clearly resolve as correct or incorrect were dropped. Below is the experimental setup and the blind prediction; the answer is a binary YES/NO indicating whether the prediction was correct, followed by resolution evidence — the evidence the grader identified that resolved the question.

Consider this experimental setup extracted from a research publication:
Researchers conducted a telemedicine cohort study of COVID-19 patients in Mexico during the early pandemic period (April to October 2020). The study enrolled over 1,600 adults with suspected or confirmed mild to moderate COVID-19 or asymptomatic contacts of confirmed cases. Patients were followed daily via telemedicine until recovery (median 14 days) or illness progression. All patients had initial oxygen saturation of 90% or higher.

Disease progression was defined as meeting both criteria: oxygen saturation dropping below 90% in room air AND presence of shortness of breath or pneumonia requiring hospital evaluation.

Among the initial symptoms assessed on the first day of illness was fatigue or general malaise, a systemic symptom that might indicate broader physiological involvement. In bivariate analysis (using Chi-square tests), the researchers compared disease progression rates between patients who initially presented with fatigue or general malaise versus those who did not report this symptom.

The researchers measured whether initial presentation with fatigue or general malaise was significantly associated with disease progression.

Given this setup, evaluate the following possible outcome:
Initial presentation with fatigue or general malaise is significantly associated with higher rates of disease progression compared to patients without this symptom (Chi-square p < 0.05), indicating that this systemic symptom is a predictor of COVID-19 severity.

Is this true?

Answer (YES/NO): YES